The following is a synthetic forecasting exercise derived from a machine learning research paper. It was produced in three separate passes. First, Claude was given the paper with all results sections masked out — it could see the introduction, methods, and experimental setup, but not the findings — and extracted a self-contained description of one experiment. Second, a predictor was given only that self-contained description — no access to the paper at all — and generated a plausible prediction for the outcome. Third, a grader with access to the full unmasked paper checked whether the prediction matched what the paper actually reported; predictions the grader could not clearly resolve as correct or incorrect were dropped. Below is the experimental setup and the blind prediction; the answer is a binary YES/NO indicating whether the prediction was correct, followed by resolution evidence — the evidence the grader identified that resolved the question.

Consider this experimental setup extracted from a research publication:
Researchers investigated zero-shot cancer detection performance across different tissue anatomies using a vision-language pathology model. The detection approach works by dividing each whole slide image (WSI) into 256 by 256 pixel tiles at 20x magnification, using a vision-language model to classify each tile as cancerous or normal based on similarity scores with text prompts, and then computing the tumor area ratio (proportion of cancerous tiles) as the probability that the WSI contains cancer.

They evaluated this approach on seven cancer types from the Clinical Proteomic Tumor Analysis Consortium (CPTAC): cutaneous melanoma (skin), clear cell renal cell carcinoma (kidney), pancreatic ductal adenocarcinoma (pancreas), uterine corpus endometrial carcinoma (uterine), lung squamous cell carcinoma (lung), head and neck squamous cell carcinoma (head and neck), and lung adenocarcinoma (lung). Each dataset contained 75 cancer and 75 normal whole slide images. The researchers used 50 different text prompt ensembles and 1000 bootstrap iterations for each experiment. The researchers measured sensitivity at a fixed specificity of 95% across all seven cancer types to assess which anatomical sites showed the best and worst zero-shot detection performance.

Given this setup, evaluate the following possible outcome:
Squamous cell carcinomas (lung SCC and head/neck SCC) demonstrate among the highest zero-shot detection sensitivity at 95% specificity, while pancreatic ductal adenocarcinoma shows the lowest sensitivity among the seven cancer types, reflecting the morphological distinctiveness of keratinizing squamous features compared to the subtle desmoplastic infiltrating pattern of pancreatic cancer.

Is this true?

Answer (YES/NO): NO